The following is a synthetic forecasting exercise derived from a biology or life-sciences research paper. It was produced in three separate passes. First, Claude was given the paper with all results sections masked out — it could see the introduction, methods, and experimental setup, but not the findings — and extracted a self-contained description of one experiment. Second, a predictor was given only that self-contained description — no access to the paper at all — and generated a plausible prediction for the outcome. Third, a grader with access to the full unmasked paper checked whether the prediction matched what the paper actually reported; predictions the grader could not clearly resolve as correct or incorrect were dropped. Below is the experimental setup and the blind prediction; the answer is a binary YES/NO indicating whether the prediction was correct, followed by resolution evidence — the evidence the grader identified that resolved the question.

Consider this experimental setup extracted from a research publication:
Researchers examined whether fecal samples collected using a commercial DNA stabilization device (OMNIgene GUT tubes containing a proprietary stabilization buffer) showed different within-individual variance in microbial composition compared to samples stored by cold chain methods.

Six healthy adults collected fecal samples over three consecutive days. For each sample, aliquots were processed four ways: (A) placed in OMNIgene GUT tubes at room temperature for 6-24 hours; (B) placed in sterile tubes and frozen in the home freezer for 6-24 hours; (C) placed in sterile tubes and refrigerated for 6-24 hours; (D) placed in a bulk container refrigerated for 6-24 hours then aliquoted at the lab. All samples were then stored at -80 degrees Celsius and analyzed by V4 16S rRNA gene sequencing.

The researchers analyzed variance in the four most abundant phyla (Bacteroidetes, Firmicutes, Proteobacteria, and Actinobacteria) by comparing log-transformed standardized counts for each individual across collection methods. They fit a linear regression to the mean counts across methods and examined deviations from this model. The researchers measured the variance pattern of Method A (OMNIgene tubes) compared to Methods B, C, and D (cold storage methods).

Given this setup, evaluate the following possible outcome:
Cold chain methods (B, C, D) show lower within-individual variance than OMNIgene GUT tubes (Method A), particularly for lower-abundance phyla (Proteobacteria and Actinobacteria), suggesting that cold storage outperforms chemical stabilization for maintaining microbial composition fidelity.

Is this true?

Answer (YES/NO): NO